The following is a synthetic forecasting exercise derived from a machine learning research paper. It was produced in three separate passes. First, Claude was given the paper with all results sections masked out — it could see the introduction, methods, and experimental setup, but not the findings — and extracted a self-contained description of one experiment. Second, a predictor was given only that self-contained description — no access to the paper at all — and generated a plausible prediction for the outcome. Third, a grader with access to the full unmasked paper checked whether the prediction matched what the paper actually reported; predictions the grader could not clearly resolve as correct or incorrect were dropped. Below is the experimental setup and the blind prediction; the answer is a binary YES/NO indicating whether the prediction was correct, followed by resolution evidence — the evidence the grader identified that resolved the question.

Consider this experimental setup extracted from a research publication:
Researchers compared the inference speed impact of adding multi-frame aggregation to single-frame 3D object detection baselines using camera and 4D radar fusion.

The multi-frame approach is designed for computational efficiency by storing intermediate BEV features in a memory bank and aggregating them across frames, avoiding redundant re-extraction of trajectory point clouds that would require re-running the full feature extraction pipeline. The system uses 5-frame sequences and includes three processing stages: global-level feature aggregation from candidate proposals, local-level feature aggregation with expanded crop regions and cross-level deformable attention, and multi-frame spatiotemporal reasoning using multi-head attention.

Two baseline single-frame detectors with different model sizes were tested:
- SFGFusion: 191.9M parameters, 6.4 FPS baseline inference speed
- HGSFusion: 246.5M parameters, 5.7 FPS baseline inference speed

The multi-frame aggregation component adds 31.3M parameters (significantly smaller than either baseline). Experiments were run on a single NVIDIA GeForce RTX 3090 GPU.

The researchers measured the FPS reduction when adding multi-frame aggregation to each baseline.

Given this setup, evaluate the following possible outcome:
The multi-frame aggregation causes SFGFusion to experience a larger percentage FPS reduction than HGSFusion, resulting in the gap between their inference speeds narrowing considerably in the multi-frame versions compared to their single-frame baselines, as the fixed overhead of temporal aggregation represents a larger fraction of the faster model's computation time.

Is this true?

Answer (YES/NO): NO